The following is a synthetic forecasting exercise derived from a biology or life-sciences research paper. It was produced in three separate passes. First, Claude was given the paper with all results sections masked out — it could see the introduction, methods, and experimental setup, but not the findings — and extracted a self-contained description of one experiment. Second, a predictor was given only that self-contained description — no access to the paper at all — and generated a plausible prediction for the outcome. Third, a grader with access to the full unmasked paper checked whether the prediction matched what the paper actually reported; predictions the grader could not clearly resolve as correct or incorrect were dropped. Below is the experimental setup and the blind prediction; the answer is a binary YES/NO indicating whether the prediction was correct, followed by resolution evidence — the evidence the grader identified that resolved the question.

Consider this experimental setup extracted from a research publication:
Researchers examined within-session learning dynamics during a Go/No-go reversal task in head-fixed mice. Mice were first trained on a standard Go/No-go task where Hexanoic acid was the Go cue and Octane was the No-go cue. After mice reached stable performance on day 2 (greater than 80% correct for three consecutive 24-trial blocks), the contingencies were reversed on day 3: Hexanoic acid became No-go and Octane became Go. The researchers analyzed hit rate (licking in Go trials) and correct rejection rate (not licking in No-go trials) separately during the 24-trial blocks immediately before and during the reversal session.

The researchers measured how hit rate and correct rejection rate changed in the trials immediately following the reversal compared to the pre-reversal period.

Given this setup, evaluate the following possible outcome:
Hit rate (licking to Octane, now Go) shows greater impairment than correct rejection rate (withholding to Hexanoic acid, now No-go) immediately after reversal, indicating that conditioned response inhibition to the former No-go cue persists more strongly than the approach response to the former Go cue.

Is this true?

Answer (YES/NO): NO